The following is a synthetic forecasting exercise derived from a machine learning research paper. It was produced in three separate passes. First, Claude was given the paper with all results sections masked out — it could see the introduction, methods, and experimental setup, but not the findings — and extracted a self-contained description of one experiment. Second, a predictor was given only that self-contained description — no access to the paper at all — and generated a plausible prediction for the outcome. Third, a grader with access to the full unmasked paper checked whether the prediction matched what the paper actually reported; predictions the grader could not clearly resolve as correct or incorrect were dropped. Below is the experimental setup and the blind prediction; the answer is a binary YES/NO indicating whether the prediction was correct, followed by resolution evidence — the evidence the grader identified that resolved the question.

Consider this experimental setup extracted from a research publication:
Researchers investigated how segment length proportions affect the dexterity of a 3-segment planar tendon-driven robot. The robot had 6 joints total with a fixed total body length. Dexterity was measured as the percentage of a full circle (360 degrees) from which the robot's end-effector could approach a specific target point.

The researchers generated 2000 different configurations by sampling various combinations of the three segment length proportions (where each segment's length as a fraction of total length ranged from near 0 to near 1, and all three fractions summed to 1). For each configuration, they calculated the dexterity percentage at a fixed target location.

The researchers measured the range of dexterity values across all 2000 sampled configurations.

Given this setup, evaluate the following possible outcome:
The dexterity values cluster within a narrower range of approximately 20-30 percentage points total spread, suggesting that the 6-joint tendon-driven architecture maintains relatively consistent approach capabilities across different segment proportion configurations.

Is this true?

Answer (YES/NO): NO